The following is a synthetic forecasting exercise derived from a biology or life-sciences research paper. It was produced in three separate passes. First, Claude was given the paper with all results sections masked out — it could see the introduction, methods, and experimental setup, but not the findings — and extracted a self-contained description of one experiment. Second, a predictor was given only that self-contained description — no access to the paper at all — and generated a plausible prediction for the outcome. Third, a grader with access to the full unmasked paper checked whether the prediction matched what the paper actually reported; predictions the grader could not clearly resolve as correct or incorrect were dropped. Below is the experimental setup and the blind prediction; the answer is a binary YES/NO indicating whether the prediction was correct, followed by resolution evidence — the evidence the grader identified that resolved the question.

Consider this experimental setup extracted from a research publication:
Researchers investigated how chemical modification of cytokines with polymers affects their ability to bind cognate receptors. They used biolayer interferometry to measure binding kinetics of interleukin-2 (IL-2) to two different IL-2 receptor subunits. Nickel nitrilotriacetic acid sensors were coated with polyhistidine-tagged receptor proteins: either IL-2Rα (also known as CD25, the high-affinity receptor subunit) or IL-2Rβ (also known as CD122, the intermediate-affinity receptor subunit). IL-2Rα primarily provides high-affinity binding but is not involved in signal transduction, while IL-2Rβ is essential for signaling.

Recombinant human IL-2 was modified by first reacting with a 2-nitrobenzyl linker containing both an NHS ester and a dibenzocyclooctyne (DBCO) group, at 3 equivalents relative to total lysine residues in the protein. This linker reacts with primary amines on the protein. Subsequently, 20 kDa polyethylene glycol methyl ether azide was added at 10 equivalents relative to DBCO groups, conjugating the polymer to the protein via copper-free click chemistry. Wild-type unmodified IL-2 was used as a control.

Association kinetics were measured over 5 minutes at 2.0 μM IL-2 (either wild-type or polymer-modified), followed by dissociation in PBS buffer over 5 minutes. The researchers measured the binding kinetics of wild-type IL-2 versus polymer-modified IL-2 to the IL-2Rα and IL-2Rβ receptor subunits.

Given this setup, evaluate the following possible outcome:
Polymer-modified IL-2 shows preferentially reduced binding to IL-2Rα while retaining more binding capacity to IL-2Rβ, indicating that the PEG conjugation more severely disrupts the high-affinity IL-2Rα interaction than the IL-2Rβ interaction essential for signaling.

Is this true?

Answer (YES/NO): YES